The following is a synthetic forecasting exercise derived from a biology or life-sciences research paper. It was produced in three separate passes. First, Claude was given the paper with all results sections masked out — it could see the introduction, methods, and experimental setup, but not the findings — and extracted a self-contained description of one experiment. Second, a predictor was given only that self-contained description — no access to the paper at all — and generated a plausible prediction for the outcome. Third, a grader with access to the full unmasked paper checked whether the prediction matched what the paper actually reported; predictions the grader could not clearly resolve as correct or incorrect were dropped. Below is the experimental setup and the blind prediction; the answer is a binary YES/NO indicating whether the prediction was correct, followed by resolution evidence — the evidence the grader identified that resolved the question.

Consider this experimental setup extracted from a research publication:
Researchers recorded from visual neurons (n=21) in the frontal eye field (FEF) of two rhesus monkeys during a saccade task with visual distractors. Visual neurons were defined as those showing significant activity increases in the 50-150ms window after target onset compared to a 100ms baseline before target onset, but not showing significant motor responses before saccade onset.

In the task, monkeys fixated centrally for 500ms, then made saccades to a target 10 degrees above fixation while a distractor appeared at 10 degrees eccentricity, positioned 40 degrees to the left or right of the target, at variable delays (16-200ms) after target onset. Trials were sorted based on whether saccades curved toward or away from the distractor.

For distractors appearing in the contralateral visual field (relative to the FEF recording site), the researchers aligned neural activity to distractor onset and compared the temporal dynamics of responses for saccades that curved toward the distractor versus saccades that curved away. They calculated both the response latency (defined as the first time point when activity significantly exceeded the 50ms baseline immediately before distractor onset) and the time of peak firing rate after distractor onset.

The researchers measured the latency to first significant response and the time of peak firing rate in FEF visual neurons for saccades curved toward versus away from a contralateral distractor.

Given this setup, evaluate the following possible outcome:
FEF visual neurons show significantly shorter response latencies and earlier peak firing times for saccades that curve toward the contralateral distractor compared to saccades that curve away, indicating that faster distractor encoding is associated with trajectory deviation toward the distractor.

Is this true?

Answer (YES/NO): YES